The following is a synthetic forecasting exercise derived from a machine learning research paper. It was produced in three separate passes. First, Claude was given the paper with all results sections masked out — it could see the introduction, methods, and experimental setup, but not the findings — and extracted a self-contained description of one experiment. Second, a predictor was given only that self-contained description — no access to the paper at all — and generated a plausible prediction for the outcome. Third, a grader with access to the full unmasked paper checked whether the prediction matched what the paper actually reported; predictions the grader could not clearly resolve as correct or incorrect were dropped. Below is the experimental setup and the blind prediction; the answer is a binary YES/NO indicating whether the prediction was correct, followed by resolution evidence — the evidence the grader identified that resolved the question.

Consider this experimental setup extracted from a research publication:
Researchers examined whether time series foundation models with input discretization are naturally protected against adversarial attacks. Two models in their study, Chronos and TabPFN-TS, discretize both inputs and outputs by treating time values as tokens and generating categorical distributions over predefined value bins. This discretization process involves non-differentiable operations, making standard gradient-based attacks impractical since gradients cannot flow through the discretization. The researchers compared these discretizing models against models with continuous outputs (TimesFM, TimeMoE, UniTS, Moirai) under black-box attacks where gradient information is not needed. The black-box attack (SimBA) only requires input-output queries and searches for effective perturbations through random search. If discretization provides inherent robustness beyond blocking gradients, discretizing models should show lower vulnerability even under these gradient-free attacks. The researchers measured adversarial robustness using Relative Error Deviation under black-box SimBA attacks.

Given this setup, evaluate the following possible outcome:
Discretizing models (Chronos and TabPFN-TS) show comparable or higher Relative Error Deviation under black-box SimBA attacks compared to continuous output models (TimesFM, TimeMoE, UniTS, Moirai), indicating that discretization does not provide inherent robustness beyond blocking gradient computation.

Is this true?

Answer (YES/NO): YES